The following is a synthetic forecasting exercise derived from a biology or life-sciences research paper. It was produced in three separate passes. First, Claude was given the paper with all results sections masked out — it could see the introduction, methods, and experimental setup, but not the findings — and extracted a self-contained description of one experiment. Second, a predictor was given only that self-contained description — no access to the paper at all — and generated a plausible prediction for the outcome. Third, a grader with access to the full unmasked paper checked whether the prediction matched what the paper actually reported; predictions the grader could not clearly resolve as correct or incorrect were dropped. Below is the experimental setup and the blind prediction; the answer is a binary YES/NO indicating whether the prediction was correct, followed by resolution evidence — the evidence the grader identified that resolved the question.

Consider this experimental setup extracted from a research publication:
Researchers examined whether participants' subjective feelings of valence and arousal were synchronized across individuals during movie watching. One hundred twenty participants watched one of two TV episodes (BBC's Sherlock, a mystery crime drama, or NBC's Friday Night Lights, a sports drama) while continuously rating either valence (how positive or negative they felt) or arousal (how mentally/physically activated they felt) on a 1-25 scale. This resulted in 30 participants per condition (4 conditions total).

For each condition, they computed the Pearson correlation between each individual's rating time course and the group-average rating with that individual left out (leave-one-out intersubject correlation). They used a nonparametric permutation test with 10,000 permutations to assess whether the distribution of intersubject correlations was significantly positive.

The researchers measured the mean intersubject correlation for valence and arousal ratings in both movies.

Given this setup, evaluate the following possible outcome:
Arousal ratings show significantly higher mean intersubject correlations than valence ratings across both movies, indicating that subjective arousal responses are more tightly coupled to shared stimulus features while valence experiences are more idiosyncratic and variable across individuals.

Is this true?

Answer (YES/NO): NO